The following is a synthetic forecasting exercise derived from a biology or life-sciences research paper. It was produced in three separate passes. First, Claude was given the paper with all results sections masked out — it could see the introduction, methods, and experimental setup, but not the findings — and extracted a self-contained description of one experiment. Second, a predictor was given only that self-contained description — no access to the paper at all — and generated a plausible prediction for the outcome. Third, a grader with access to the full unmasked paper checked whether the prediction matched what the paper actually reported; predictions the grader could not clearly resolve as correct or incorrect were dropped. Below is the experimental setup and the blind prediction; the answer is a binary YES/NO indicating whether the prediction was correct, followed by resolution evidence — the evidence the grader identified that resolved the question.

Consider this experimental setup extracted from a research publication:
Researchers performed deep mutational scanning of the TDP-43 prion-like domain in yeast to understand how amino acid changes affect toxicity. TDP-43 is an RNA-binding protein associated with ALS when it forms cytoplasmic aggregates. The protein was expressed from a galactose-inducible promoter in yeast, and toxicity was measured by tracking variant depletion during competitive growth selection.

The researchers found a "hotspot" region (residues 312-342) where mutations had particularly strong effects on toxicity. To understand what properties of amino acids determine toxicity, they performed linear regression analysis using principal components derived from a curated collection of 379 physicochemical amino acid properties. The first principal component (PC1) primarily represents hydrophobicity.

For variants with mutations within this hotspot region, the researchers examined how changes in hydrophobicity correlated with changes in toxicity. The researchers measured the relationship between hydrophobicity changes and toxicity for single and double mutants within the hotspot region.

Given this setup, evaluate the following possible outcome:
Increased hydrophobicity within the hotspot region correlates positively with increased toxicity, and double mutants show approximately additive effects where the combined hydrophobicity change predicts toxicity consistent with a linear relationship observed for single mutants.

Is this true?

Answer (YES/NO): NO